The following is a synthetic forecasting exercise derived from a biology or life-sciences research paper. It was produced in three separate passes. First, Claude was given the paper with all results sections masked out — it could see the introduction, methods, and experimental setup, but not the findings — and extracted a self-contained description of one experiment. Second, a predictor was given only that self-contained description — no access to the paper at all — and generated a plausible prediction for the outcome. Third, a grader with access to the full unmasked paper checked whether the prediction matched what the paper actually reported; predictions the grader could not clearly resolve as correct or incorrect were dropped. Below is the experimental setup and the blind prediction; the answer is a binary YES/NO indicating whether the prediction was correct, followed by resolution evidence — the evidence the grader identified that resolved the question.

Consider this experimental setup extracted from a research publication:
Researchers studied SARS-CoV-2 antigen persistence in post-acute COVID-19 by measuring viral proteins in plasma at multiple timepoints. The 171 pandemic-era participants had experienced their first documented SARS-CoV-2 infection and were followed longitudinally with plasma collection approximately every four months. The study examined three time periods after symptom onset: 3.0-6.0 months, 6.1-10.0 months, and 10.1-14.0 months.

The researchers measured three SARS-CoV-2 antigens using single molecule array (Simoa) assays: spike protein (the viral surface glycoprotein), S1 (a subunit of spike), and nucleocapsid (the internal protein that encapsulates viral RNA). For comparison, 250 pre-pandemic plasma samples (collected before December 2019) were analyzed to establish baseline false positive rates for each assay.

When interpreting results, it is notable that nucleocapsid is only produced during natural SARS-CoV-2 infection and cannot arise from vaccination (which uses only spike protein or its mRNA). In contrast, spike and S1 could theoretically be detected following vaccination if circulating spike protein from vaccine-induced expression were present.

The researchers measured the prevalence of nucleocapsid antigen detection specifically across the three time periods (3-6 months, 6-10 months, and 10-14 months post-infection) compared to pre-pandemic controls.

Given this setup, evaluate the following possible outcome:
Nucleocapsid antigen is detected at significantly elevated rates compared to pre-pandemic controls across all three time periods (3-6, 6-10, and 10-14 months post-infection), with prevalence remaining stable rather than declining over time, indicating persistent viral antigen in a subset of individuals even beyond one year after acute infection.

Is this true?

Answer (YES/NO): NO